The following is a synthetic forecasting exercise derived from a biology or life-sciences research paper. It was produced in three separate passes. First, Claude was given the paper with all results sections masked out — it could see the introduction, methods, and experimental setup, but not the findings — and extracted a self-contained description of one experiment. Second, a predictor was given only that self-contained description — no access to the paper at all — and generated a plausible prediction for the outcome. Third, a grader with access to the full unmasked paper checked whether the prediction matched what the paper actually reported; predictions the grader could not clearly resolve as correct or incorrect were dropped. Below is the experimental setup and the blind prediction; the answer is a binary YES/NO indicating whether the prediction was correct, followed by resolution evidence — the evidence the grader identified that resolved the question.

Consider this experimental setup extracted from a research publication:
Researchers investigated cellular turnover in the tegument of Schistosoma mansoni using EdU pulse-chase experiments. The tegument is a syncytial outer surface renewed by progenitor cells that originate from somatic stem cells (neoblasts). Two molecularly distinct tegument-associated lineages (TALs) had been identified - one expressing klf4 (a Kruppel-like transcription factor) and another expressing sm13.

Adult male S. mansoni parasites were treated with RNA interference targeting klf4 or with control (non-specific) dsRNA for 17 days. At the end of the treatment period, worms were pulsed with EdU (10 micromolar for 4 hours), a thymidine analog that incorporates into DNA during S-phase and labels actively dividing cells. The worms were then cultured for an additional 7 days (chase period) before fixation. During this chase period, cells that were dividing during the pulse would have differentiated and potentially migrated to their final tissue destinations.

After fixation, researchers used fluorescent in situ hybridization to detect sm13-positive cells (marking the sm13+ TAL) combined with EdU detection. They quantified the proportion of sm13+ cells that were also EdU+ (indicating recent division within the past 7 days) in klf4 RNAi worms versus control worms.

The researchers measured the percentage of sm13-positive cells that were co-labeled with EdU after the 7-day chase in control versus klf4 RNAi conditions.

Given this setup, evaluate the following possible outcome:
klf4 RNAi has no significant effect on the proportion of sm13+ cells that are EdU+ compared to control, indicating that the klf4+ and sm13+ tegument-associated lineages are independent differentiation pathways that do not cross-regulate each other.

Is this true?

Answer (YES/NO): NO